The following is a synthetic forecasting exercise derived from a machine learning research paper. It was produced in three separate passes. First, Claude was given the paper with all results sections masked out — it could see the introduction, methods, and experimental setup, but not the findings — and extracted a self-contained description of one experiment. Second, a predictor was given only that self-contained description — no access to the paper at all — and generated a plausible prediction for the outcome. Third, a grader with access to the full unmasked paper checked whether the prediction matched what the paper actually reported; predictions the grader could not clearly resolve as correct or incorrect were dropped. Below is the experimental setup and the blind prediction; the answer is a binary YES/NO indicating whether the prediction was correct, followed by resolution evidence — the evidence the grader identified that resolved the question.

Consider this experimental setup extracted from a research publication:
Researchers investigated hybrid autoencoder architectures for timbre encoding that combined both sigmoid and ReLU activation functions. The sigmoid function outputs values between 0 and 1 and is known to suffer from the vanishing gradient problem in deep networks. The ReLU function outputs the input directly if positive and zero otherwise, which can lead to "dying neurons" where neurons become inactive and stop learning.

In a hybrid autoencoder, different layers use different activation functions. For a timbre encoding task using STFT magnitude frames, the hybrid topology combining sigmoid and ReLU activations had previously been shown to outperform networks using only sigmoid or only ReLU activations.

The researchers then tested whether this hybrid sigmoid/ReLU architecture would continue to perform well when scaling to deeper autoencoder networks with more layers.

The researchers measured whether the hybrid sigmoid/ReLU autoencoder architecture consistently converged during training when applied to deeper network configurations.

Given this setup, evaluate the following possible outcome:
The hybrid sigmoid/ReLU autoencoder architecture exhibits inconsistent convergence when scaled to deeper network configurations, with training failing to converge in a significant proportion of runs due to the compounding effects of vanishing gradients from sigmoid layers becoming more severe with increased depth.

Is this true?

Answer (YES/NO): NO